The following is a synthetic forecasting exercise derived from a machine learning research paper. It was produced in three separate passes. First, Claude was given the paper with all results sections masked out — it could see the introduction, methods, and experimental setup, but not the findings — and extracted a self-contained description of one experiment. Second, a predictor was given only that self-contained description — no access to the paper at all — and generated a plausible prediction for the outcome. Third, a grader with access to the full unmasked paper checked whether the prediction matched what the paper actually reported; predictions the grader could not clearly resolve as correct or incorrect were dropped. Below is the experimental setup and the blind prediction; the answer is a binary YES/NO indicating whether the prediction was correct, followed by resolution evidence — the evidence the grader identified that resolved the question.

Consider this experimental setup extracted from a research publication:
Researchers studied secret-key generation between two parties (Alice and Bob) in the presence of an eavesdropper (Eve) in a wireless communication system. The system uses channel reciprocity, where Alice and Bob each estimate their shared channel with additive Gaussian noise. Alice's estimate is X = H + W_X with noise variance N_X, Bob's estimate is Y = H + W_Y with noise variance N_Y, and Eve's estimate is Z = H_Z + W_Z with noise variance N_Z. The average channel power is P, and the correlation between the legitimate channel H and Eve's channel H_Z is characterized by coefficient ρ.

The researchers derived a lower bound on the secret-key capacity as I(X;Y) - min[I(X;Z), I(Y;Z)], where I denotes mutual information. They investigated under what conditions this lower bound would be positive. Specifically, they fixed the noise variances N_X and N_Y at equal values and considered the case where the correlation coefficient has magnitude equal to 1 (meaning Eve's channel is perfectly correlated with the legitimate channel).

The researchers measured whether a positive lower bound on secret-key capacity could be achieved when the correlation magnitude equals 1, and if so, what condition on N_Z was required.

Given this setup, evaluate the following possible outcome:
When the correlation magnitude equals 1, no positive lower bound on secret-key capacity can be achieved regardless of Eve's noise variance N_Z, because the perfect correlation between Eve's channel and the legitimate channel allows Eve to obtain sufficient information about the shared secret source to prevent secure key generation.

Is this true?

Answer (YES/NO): NO